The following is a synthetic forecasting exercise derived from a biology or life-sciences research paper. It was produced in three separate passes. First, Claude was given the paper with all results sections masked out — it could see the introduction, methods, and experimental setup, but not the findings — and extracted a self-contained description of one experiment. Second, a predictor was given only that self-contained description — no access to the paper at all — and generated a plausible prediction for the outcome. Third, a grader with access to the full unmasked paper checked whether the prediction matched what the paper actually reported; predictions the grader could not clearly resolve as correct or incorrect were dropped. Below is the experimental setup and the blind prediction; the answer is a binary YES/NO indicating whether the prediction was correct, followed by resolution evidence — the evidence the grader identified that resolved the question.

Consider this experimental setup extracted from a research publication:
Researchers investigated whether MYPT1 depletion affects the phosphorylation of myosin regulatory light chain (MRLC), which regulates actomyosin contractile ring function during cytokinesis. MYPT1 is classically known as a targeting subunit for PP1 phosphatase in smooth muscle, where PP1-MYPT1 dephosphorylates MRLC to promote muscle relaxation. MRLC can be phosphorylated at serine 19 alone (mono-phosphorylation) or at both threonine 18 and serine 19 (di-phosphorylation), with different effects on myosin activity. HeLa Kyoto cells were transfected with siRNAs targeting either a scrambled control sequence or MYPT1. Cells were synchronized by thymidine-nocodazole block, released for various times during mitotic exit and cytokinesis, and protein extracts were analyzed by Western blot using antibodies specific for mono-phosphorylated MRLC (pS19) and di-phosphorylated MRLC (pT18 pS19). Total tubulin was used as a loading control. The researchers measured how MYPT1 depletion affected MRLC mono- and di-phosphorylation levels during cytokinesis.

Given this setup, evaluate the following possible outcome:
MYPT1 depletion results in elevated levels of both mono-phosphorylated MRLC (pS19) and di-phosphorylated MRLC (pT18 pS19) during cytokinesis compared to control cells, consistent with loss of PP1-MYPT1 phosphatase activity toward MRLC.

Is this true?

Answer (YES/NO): YES